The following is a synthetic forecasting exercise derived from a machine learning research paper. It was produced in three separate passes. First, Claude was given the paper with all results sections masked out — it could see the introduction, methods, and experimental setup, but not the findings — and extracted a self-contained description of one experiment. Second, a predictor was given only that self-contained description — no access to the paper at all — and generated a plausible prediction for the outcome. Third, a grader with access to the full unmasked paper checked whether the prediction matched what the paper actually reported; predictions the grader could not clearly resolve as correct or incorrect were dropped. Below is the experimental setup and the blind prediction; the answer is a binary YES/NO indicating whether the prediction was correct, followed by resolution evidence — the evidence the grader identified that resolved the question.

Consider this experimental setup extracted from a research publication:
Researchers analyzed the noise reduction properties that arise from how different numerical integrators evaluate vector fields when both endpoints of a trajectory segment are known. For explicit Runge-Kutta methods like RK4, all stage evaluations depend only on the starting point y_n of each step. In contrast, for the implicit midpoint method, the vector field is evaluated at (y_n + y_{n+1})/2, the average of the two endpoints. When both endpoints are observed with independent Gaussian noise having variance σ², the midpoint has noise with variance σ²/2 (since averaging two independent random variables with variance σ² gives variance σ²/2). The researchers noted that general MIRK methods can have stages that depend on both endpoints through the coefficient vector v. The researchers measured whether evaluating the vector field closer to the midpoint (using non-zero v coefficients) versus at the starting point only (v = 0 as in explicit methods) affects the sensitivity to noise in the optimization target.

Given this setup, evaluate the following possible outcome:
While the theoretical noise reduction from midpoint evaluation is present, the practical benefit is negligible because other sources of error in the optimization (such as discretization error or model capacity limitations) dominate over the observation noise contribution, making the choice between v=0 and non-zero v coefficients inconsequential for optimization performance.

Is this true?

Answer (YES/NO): NO